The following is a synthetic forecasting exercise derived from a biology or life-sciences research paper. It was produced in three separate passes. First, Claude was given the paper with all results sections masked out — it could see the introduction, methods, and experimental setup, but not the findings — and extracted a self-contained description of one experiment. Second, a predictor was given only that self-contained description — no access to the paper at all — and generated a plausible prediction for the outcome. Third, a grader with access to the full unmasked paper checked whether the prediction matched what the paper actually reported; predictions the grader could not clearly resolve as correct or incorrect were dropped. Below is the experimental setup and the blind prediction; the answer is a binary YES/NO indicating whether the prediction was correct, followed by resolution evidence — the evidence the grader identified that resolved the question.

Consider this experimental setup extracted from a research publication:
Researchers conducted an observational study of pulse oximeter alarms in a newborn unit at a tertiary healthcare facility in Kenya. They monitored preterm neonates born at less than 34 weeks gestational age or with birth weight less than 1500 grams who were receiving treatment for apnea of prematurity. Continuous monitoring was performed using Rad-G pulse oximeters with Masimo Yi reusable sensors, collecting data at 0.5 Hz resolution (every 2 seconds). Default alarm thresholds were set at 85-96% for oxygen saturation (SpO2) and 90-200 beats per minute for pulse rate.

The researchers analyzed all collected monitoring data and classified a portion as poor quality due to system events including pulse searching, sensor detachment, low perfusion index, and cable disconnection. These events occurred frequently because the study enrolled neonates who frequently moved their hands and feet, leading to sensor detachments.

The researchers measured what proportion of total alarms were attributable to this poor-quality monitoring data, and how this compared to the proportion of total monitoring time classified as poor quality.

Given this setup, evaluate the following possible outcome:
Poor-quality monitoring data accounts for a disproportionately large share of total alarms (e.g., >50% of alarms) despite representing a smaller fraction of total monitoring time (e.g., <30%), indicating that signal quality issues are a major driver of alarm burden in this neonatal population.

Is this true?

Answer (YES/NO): NO